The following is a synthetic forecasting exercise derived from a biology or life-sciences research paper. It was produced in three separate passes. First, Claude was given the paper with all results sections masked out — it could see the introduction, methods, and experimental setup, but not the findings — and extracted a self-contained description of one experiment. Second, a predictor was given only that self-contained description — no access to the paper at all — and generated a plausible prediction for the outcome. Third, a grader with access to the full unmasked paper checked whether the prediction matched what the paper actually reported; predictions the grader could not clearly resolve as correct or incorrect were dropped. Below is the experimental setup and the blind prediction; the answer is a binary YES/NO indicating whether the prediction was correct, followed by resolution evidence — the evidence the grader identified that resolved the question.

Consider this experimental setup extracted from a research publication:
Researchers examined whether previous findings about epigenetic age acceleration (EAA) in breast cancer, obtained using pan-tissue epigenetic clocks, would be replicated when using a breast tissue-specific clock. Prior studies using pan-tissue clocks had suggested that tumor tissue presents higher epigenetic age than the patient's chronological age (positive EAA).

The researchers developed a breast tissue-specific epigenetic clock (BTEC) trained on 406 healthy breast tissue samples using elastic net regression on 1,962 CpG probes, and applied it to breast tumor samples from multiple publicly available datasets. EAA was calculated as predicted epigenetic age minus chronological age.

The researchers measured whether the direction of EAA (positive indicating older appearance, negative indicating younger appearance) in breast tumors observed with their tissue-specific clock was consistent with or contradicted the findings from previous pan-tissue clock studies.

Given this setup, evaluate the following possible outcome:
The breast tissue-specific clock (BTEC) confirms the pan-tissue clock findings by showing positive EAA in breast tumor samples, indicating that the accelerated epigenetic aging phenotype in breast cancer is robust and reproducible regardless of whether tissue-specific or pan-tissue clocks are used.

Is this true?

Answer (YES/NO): NO